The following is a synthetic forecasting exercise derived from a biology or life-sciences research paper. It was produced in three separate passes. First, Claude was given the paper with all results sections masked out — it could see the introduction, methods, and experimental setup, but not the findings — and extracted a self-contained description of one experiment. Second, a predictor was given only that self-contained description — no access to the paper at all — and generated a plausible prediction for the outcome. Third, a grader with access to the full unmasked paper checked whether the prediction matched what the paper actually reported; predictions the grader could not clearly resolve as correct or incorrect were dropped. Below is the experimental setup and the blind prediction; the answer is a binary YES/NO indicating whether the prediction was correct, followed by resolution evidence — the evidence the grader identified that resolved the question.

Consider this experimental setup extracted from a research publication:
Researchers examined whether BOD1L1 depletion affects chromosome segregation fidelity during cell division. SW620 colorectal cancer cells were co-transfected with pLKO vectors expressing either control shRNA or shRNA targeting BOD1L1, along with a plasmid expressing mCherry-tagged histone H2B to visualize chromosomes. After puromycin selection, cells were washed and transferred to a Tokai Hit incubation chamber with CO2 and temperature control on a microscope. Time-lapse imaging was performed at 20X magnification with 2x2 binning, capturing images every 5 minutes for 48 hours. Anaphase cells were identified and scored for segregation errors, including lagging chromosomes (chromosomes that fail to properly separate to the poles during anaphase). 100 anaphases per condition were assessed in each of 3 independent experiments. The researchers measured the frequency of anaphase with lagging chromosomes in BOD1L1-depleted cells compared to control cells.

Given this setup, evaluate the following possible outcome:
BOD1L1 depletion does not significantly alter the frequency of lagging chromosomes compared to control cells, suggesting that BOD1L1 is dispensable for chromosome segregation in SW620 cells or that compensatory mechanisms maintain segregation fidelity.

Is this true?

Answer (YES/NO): NO